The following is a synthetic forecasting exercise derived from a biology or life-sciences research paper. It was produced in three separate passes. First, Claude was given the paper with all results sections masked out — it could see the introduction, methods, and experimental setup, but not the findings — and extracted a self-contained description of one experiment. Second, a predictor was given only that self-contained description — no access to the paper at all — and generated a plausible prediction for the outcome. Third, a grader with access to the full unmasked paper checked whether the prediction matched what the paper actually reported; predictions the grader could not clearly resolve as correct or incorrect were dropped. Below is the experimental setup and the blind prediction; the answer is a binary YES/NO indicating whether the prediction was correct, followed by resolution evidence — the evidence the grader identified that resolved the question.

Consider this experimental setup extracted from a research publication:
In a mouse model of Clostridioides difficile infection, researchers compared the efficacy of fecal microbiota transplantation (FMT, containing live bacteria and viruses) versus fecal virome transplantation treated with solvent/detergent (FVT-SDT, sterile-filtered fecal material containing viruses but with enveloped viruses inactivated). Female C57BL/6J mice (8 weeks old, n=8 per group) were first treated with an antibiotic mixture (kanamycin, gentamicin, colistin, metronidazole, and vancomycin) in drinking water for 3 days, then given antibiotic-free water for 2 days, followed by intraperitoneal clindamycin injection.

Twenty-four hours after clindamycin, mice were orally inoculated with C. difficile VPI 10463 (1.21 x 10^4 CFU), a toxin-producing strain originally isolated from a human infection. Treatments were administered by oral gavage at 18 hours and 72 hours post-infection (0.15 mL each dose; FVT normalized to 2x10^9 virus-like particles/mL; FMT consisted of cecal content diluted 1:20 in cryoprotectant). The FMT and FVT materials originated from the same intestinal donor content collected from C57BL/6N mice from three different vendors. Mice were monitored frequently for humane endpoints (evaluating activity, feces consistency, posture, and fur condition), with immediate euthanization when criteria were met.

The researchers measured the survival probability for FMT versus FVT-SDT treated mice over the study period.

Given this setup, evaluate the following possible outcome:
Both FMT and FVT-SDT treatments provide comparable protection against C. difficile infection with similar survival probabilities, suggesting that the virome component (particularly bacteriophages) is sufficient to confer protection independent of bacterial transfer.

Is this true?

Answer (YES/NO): NO